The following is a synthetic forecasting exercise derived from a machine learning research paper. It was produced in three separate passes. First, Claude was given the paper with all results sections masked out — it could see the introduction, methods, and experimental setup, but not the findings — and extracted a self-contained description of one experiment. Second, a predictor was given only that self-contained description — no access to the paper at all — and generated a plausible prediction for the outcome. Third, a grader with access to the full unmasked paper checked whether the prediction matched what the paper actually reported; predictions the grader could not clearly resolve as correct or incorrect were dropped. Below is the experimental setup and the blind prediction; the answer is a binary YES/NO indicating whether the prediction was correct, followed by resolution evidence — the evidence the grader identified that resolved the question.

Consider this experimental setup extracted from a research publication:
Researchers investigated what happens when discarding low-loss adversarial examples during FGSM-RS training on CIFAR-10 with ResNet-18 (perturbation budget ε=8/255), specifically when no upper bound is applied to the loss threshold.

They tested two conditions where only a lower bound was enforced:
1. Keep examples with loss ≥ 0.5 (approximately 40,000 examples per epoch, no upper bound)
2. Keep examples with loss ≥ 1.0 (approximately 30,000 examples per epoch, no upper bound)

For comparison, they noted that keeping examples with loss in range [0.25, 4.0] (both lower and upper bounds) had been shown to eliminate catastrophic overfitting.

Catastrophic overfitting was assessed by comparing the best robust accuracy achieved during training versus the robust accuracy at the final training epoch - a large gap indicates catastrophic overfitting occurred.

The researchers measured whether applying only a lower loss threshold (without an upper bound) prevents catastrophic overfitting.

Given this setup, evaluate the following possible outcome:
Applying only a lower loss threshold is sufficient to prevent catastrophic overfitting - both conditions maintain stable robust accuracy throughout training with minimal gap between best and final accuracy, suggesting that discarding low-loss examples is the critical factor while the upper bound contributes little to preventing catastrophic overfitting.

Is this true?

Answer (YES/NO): NO